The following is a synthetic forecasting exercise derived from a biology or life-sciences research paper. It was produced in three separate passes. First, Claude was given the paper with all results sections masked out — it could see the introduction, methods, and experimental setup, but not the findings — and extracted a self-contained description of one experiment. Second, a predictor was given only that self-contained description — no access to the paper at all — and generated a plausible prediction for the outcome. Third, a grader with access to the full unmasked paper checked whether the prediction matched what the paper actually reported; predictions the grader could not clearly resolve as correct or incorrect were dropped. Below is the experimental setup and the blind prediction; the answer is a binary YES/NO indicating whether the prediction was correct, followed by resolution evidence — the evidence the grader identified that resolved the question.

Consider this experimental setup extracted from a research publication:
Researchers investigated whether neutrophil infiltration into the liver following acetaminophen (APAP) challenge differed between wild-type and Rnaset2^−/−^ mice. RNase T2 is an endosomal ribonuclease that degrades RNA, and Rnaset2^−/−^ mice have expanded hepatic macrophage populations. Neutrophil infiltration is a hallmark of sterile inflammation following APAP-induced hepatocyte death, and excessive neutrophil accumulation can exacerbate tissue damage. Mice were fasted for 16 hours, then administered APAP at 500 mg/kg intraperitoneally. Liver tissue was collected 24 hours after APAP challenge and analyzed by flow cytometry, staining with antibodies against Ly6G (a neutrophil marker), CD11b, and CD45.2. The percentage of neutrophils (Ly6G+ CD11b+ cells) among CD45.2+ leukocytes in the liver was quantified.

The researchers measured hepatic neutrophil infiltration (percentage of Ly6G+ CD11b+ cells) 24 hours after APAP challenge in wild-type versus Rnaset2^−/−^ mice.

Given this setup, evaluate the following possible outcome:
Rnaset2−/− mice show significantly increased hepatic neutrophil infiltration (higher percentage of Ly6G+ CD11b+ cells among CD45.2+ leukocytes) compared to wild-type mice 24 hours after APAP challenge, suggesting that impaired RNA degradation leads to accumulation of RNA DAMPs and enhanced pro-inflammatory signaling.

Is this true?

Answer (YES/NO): NO